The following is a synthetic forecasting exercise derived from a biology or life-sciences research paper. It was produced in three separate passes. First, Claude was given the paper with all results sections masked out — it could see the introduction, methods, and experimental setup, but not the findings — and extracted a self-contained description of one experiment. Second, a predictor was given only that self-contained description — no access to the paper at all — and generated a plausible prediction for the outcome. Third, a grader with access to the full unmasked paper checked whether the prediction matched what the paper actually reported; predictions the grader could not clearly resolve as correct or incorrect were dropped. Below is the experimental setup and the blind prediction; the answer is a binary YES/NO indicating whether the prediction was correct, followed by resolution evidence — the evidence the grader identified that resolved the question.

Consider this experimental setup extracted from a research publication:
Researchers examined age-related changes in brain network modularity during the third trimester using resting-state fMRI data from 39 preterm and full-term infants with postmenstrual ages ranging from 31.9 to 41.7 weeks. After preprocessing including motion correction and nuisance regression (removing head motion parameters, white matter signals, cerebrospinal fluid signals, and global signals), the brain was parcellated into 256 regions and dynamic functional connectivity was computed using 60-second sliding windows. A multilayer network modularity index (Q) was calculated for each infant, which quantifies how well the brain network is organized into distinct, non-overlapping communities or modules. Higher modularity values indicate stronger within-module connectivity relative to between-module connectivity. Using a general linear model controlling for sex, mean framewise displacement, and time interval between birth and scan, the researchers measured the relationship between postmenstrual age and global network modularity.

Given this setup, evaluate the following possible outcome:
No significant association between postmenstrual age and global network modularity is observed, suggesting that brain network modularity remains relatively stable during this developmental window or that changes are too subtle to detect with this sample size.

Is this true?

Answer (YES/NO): NO